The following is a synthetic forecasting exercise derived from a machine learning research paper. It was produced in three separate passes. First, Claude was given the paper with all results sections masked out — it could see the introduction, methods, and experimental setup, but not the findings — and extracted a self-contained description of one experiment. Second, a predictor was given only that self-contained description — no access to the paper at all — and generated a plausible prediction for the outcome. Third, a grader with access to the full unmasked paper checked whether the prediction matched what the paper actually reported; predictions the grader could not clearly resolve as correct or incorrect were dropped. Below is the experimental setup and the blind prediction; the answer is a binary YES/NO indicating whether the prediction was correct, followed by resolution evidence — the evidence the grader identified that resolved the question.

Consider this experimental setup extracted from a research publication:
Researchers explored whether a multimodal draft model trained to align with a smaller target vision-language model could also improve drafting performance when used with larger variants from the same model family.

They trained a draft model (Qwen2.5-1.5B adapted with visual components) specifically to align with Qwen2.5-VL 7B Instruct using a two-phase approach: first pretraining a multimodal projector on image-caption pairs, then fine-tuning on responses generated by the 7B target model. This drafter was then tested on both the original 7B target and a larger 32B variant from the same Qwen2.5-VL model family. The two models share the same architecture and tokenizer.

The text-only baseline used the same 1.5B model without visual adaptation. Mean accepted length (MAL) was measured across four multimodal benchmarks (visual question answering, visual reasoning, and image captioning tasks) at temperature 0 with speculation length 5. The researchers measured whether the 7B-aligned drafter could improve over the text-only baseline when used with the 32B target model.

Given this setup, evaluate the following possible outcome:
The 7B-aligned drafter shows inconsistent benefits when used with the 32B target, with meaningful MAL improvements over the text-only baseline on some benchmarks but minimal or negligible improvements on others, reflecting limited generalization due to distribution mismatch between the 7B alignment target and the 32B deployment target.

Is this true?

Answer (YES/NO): NO